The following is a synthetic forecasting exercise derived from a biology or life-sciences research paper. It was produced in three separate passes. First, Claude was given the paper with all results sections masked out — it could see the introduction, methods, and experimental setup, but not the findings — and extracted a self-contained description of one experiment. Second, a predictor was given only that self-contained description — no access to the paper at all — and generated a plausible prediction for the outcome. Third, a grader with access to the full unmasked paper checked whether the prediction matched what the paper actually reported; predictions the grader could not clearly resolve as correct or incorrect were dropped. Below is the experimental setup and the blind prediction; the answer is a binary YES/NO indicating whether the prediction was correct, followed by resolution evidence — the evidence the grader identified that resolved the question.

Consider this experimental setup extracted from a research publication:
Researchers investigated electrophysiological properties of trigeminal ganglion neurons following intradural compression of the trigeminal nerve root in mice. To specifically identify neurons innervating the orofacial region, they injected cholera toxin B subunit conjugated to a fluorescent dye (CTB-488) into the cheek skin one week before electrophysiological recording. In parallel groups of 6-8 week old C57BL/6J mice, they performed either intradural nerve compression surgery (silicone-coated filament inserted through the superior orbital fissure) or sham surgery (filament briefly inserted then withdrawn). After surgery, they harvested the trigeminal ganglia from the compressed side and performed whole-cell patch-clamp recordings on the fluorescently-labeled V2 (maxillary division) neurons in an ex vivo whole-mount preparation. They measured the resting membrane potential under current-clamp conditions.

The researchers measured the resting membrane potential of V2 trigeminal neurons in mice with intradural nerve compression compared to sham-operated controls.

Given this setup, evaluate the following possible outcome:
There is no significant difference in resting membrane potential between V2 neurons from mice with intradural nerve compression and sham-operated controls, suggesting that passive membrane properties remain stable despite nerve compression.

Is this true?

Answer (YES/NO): NO